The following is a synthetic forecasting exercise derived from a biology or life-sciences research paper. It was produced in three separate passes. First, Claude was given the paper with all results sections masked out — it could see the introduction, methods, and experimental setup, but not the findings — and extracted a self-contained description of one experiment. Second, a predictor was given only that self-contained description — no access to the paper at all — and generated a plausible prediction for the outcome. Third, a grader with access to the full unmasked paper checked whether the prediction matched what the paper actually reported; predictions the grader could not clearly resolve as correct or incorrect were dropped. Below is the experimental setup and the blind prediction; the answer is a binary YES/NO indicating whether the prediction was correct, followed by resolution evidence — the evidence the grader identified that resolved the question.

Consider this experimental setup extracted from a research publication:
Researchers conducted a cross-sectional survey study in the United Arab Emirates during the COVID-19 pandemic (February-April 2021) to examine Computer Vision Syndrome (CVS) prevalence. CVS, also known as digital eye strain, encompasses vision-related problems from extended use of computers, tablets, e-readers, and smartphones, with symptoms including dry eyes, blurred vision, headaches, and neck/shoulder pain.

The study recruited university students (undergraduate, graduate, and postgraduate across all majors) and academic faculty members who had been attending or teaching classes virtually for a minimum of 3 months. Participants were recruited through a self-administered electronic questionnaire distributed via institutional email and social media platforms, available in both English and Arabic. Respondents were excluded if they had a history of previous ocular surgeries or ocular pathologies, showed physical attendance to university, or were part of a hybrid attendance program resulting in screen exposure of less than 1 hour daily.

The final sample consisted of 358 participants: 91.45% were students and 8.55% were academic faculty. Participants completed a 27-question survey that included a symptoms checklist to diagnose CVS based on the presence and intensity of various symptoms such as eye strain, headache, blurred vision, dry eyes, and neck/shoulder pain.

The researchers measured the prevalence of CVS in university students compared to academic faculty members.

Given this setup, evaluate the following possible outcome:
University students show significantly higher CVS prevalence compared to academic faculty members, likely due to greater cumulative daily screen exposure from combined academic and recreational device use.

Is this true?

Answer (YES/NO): NO